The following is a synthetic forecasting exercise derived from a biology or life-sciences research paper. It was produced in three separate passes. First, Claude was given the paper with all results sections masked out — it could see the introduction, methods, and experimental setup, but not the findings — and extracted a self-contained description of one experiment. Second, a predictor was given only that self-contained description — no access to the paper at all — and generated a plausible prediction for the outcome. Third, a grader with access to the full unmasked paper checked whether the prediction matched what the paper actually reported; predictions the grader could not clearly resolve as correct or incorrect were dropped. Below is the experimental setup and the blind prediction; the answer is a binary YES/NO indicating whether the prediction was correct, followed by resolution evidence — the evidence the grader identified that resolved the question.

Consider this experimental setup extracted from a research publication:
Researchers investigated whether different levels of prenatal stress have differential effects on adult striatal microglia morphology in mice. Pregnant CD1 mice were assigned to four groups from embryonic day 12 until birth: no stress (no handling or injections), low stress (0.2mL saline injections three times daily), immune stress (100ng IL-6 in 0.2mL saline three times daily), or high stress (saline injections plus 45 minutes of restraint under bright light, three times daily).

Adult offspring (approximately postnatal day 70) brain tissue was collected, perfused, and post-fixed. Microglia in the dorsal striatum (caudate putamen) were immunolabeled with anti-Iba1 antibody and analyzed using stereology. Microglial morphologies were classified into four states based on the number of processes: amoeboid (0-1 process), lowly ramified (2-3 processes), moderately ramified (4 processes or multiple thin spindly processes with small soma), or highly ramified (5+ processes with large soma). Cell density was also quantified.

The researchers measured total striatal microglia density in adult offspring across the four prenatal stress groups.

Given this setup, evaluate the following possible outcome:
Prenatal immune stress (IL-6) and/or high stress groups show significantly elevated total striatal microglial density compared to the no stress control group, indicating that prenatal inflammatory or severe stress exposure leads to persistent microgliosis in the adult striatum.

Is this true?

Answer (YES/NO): NO